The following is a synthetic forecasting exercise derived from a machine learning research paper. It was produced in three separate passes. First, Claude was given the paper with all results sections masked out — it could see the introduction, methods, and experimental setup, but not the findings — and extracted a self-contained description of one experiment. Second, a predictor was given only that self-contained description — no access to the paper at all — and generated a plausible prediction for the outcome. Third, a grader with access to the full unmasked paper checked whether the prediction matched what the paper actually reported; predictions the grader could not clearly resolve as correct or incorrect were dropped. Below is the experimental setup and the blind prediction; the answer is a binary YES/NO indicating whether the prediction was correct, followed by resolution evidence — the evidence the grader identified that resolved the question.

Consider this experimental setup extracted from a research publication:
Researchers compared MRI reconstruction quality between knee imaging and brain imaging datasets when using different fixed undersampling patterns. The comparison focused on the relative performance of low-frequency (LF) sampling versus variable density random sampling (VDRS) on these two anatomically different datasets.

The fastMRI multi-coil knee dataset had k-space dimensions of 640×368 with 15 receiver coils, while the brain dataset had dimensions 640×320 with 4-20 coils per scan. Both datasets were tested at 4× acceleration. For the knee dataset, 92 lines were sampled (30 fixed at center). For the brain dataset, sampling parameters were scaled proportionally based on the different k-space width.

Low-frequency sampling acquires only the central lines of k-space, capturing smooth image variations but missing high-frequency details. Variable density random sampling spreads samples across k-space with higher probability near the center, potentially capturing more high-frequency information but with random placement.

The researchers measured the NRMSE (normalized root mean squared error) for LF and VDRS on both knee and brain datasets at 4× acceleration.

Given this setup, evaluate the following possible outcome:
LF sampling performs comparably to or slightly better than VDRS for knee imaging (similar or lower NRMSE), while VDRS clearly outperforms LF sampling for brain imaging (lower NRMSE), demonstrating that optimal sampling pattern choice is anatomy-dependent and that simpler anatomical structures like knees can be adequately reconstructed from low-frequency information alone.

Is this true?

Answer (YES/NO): NO